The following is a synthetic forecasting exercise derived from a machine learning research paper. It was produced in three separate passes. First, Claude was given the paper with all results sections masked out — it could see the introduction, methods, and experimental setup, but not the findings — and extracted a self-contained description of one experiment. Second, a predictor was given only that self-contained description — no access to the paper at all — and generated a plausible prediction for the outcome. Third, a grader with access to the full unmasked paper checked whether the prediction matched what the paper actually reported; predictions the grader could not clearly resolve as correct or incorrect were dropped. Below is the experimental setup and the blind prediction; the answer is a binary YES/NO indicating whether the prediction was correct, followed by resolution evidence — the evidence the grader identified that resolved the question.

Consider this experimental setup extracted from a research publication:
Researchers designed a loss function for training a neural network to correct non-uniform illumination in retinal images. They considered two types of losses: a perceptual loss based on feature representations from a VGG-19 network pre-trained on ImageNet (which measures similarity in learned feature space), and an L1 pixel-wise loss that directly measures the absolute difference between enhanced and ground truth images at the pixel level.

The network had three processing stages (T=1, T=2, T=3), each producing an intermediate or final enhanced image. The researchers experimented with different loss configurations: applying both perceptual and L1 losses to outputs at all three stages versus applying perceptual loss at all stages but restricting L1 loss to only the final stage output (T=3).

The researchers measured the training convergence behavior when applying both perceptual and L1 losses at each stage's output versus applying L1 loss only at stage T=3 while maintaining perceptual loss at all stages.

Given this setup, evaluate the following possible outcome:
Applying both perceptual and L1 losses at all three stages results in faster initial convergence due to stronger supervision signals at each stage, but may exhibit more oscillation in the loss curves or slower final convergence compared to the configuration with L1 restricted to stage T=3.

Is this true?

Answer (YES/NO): NO